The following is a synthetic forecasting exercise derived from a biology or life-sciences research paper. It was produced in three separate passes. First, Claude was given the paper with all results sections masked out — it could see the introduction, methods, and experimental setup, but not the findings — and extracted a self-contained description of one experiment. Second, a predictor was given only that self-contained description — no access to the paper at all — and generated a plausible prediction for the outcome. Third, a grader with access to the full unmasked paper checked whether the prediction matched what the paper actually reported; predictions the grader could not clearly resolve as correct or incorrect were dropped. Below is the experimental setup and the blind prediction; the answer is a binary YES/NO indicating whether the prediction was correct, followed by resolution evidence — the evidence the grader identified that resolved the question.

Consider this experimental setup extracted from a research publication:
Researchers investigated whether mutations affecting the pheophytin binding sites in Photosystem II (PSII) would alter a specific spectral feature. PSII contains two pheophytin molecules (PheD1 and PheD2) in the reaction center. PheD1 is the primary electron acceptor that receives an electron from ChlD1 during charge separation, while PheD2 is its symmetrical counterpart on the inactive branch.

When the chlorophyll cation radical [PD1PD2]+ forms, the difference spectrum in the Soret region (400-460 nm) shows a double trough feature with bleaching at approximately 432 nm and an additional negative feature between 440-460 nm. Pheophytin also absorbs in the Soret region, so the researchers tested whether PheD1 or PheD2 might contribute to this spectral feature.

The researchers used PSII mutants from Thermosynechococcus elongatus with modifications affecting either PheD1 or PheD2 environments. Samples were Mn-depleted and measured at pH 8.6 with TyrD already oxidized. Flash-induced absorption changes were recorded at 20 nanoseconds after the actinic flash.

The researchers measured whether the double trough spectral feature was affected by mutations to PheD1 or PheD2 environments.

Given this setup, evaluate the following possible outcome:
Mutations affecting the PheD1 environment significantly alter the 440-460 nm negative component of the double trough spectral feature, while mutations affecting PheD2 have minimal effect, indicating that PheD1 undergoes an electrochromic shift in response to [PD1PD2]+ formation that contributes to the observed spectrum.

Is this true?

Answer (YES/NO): NO